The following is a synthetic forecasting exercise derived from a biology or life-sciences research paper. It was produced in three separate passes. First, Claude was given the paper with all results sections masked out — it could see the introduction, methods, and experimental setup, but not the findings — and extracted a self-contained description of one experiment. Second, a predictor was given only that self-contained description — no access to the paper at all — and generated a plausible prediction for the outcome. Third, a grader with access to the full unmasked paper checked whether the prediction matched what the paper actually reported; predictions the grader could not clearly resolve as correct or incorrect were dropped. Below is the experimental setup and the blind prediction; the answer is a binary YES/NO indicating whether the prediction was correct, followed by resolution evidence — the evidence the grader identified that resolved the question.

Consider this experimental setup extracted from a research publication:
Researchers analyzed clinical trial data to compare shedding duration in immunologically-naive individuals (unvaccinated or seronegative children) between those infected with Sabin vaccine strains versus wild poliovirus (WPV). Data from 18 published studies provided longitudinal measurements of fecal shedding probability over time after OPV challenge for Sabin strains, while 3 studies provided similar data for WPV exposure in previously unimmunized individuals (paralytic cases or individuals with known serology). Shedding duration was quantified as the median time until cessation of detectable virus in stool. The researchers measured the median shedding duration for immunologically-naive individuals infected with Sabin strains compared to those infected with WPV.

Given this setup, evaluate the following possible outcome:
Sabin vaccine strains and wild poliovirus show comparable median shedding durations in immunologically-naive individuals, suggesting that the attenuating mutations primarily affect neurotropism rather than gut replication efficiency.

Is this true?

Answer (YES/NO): NO